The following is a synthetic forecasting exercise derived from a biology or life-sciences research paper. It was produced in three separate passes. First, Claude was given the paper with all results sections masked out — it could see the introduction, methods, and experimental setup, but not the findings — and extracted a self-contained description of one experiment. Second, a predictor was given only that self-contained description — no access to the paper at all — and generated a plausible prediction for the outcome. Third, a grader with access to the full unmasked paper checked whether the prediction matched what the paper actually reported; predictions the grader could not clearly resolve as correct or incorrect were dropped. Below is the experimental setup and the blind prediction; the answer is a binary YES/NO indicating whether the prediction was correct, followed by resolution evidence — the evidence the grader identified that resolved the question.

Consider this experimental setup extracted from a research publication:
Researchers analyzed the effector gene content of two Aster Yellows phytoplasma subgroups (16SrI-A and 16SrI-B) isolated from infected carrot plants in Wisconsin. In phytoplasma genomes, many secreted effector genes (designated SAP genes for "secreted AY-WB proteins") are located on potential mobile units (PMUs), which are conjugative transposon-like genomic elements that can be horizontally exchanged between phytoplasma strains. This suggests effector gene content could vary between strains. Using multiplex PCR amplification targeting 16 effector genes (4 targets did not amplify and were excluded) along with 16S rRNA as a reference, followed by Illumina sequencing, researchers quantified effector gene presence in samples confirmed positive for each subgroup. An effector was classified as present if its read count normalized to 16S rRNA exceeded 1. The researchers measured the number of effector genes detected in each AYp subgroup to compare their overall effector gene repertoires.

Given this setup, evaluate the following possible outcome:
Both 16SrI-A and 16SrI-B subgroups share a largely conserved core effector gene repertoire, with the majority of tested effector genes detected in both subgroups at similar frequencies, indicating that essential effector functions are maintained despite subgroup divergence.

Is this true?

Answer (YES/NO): NO